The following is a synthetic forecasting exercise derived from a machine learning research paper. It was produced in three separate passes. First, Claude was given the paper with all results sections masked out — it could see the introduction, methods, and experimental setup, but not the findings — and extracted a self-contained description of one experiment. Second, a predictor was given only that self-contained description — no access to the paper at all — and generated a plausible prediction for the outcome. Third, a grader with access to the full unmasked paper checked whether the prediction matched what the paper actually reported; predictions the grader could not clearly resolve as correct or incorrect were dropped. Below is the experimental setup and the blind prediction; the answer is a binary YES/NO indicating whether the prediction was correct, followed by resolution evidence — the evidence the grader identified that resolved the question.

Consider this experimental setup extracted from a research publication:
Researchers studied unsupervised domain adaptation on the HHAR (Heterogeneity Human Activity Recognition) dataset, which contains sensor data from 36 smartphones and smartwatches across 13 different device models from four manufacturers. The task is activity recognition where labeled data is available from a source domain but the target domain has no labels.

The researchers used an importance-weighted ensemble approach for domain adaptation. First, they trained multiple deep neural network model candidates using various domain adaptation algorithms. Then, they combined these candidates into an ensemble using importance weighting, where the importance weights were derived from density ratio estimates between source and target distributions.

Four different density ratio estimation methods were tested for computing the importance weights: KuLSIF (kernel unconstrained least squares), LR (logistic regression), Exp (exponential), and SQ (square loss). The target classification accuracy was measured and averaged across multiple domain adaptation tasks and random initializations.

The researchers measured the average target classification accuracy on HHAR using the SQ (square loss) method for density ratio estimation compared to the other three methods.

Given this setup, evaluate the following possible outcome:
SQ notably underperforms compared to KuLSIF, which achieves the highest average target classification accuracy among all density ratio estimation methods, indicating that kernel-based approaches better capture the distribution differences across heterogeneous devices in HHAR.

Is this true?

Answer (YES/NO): NO